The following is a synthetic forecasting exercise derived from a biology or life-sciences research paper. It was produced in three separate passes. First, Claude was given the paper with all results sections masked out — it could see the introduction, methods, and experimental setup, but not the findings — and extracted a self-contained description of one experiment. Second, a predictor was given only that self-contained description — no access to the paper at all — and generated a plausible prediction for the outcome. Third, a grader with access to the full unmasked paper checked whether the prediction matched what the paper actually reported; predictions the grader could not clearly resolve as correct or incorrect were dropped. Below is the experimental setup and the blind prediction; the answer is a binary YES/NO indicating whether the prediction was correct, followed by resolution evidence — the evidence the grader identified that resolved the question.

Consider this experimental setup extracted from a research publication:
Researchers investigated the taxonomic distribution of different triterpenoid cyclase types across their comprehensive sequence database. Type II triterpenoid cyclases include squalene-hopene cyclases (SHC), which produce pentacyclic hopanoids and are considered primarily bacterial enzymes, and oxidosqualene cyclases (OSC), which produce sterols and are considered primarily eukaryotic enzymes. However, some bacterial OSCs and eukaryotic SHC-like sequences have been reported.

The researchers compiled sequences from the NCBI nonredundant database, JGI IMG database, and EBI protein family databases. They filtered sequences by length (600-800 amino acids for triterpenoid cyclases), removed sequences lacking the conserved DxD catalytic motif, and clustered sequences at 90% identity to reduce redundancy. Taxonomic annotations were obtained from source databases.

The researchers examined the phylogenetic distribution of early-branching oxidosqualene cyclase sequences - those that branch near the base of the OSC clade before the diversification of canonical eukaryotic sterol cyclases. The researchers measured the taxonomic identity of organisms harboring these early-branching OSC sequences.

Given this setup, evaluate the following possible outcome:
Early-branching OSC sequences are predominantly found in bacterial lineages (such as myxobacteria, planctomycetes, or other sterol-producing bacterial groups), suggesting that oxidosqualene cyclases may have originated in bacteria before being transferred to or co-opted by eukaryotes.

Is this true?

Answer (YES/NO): YES